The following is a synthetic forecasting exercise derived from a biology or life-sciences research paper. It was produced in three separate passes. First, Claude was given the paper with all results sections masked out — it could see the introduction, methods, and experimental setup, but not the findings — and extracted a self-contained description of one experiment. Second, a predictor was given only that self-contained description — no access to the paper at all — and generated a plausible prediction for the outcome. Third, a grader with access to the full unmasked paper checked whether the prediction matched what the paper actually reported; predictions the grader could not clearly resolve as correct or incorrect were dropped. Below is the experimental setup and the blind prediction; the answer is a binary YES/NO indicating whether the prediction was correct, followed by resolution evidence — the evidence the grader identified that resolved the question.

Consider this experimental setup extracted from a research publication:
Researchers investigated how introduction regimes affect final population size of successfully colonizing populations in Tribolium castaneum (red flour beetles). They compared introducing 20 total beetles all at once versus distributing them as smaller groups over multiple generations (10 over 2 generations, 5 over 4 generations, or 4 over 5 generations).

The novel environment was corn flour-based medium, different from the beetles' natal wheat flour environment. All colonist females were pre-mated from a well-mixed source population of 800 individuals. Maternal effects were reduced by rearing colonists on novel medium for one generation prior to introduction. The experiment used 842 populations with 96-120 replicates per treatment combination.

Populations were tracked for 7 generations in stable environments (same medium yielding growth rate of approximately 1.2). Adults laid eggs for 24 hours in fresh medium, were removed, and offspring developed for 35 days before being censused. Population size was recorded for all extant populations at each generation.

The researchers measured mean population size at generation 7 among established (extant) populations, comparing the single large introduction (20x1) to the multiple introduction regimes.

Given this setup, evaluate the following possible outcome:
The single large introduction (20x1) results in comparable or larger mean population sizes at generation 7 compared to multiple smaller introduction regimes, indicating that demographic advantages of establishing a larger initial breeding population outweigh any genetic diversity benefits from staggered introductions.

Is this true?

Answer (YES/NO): NO